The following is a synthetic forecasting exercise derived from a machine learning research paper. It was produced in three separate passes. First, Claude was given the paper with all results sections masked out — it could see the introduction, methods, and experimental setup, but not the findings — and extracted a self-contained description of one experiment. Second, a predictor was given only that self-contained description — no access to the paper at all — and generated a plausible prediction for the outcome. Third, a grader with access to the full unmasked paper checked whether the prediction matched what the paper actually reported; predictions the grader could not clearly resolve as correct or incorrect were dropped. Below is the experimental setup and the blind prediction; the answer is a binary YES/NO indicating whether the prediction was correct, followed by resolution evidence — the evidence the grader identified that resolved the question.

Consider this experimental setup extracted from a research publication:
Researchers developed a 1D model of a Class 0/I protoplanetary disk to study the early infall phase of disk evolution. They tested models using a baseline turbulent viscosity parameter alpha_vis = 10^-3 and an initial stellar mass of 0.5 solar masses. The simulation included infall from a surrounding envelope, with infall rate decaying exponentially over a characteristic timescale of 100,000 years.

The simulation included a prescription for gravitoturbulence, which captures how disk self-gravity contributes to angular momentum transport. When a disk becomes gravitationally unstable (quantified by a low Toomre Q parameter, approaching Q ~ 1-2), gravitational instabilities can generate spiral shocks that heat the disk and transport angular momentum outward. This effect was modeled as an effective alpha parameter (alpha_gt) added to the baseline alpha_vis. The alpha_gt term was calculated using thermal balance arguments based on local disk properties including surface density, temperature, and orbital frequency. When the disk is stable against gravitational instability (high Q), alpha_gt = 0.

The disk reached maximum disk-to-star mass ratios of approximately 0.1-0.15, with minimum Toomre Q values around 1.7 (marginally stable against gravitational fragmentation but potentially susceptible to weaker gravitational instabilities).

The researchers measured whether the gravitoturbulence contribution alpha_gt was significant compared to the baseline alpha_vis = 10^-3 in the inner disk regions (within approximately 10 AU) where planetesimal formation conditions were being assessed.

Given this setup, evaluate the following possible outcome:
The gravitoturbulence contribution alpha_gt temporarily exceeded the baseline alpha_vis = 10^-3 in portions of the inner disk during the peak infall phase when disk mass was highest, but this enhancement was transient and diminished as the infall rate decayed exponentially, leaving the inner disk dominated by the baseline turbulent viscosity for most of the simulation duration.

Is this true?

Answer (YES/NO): NO